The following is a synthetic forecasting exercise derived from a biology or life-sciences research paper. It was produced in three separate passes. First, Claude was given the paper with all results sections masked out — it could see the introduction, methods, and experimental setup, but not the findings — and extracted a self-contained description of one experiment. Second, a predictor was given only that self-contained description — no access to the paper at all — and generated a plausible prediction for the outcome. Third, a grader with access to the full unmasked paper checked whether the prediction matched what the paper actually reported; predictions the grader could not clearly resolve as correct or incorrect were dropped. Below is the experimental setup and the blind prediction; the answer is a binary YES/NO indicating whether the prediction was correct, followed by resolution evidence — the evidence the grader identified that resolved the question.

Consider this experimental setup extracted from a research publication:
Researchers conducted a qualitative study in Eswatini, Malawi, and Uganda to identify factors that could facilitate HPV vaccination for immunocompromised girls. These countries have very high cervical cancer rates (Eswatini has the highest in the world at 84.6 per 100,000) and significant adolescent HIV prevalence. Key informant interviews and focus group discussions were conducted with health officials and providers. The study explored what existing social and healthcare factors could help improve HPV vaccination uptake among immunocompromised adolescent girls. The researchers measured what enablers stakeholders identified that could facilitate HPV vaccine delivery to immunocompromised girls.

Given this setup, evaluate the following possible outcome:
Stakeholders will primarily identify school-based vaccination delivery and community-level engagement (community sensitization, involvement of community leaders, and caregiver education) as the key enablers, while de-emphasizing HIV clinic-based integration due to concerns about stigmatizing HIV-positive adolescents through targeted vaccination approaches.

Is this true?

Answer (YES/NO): NO